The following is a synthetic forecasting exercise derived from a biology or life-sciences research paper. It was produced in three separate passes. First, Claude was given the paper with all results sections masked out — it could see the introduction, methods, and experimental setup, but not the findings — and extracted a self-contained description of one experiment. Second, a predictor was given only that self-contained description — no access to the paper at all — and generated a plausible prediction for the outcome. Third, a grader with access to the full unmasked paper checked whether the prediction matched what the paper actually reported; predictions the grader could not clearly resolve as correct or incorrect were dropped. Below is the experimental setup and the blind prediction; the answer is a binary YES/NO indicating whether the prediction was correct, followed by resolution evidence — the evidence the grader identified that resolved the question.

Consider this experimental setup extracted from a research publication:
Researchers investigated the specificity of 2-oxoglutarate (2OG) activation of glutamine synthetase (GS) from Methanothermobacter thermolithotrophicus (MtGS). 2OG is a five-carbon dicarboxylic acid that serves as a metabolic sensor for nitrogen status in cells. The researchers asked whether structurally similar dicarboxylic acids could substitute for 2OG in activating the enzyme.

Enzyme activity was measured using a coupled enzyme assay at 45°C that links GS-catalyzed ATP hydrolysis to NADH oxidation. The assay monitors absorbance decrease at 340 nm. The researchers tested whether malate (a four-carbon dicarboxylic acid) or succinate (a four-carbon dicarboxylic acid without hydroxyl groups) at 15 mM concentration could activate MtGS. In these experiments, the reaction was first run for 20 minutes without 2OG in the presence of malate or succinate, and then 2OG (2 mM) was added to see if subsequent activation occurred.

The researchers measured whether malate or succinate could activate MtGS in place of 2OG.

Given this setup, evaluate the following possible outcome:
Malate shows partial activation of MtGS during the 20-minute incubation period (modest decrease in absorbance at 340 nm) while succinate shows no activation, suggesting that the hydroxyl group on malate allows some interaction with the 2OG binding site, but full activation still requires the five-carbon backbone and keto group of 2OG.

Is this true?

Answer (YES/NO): NO